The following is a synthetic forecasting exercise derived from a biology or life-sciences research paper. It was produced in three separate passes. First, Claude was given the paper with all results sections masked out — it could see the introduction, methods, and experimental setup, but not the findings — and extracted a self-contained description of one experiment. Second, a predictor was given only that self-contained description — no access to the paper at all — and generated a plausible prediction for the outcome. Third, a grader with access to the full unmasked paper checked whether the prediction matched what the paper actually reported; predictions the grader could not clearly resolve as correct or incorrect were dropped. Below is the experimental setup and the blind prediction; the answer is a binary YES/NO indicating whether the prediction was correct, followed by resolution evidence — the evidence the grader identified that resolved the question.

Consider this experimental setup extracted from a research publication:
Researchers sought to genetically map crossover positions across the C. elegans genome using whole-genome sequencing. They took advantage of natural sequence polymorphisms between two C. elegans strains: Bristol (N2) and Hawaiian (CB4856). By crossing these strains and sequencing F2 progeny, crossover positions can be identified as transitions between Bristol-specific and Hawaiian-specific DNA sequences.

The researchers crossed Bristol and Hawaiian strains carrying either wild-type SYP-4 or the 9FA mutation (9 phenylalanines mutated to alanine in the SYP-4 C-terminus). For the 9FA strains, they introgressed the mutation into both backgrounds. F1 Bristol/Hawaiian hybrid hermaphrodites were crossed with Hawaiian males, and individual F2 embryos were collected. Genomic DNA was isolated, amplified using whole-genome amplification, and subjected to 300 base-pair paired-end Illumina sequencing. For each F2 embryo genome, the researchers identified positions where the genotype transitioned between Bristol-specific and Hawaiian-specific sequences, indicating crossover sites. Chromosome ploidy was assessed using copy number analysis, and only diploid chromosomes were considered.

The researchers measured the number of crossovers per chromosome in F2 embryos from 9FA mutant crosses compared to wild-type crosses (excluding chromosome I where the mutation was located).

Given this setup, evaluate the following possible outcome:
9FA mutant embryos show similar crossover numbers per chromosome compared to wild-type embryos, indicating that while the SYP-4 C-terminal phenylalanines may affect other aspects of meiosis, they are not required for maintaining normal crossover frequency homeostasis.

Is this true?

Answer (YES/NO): NO